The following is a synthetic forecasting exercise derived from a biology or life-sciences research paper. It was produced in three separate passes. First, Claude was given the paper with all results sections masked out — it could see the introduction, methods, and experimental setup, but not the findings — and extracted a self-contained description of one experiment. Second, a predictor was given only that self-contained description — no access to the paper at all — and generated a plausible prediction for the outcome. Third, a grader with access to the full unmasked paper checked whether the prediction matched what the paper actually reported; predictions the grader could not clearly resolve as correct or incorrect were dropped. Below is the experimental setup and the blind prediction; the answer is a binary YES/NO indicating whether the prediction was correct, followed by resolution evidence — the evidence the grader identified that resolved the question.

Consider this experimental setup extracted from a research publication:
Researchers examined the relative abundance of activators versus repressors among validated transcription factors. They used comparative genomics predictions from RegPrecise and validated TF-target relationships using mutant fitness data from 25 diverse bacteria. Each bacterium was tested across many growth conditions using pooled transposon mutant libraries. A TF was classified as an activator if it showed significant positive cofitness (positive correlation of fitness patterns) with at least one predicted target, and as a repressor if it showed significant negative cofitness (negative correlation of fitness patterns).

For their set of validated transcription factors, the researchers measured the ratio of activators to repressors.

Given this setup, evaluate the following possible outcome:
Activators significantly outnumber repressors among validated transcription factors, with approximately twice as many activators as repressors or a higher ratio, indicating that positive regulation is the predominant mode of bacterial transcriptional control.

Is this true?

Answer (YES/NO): NO